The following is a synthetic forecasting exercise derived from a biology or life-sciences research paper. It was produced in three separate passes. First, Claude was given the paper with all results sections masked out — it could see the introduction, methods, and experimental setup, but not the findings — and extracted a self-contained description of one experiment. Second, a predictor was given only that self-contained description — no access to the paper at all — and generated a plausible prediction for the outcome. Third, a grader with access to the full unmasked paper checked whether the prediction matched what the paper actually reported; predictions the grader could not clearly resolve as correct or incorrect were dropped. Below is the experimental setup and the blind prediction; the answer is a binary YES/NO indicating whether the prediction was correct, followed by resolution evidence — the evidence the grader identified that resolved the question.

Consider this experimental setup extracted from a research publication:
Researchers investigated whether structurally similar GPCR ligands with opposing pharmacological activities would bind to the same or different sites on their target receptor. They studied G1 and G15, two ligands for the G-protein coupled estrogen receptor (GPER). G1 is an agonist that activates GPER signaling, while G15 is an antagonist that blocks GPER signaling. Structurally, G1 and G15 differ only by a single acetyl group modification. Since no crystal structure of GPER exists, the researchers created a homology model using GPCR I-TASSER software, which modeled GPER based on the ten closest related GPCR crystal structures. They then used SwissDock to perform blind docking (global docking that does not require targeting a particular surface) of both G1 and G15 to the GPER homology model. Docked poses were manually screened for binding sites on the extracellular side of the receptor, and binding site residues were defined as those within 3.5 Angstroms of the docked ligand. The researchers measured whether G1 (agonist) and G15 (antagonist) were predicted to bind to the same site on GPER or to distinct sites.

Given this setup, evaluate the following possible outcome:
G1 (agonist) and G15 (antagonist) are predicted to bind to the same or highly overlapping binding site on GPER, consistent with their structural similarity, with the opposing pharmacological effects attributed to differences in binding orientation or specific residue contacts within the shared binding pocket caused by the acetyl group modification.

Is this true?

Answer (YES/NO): NO